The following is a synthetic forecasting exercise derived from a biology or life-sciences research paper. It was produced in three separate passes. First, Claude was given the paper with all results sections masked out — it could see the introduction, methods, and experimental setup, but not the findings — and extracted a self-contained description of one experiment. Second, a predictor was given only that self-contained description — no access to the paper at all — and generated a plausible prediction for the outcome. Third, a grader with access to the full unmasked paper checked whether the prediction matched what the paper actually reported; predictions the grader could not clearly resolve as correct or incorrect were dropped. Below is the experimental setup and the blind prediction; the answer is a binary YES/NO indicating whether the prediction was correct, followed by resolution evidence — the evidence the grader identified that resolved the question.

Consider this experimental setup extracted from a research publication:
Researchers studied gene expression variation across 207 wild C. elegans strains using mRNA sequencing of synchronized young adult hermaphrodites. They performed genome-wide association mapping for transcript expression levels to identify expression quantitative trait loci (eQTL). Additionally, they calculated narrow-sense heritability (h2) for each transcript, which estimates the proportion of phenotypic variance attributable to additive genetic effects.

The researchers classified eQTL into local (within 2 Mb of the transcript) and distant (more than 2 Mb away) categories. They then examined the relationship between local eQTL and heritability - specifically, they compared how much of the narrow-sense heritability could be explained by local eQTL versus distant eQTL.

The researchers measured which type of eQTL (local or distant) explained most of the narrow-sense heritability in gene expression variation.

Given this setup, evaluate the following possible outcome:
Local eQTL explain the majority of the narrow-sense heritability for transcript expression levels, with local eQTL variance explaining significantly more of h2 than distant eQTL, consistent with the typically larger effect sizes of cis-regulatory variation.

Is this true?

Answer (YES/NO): YES